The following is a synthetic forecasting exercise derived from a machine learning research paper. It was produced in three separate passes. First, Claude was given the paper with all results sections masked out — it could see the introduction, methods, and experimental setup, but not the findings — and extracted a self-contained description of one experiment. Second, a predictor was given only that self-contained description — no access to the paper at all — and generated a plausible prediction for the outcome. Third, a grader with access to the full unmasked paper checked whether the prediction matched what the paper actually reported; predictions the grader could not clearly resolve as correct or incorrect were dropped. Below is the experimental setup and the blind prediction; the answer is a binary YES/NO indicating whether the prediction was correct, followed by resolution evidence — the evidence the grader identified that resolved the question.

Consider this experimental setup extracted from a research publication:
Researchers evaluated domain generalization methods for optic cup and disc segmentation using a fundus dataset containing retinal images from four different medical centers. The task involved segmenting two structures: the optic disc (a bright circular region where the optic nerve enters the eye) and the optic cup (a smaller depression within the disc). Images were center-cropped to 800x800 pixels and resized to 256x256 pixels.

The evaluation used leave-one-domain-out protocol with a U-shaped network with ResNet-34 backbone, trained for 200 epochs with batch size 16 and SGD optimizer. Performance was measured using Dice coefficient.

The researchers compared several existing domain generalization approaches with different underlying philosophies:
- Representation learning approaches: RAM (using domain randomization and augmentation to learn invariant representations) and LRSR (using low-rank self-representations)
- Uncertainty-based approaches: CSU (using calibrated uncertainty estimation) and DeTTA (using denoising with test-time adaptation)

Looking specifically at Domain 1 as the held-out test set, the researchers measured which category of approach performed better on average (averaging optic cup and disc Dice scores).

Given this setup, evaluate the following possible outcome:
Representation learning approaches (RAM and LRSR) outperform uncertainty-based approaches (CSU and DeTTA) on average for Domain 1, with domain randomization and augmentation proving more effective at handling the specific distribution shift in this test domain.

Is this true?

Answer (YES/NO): YES